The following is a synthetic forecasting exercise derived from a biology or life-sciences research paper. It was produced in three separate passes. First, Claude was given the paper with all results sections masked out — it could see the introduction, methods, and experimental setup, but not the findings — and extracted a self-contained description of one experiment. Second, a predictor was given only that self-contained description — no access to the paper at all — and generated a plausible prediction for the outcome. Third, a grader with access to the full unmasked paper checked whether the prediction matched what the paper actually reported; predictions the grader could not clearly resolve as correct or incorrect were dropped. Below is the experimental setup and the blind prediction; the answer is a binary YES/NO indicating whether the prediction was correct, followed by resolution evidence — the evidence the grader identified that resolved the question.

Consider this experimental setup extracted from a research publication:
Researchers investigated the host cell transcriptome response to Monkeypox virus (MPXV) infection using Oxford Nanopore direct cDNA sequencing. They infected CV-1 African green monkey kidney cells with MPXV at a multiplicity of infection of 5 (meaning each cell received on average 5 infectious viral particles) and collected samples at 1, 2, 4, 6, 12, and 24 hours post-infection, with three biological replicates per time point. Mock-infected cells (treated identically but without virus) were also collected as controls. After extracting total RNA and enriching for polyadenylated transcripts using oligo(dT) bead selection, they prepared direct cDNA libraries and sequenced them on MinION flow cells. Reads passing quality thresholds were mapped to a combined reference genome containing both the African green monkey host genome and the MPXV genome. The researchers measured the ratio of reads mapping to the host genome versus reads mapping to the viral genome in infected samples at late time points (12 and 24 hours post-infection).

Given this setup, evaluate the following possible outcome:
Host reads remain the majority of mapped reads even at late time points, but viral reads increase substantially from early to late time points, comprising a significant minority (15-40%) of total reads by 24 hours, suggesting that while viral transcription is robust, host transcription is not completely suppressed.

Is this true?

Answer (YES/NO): YES